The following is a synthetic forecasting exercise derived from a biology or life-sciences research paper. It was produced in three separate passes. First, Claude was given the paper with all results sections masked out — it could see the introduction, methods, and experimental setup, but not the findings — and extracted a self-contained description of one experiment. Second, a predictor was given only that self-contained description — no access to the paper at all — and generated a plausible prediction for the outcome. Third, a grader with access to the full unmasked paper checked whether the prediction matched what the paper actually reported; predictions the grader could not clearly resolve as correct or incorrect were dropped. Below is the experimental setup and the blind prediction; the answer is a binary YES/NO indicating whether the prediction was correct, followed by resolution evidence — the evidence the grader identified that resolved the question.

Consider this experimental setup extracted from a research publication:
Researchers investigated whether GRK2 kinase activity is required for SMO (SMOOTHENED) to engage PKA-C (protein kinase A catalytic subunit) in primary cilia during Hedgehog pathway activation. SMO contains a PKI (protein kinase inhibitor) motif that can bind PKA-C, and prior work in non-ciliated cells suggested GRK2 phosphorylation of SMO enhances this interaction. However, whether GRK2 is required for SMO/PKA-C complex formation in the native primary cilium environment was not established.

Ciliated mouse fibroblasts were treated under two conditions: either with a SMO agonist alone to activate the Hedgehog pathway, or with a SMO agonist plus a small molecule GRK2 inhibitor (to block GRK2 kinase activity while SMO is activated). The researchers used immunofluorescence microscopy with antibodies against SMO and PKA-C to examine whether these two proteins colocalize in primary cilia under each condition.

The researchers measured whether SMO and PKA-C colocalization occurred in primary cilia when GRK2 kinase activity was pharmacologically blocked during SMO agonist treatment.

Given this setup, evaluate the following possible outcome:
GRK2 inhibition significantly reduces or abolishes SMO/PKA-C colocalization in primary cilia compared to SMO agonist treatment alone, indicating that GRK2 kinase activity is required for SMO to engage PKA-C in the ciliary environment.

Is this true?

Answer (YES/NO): YES